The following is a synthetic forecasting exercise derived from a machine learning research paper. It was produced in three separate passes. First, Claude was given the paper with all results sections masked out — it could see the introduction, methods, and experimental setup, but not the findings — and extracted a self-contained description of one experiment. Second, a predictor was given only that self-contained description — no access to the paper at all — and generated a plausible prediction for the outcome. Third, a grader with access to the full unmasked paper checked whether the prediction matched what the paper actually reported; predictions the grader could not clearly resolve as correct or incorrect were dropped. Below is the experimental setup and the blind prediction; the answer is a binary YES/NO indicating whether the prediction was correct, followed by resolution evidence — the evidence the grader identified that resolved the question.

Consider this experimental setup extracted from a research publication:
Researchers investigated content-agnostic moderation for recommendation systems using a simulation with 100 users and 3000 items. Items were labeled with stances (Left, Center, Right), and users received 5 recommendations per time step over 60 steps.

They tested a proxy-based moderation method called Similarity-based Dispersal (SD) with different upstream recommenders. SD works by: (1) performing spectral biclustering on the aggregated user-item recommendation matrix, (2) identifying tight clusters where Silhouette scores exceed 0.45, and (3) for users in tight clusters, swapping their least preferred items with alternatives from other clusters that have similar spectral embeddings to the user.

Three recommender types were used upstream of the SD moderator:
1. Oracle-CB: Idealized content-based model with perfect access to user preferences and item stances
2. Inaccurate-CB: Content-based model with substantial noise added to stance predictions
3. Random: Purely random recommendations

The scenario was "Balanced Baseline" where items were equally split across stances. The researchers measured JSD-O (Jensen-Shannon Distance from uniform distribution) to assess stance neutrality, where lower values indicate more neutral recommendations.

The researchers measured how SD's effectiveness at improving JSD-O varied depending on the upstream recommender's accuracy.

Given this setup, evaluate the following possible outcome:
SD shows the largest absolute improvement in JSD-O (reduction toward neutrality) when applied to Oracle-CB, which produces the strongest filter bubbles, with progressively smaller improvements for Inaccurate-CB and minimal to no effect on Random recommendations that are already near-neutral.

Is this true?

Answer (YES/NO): YES